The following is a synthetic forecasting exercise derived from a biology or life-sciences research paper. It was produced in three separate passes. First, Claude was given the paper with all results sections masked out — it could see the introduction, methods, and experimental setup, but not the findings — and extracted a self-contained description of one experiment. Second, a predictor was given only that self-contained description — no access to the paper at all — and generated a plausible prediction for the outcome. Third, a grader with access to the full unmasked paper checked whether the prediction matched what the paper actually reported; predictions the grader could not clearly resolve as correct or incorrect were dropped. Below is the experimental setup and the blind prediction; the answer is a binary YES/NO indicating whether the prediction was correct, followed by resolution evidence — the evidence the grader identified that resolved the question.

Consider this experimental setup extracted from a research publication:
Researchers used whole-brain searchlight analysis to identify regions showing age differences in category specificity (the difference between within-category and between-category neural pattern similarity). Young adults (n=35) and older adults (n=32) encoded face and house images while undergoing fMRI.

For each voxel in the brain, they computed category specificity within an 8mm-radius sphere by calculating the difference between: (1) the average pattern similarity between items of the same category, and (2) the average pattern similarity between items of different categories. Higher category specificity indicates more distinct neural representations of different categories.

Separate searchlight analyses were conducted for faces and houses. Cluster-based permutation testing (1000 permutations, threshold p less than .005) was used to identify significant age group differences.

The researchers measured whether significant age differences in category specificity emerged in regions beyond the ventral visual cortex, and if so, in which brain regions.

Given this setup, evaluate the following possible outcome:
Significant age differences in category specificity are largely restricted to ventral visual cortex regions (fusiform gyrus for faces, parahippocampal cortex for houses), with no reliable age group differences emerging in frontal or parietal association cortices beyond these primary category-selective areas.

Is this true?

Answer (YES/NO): NO